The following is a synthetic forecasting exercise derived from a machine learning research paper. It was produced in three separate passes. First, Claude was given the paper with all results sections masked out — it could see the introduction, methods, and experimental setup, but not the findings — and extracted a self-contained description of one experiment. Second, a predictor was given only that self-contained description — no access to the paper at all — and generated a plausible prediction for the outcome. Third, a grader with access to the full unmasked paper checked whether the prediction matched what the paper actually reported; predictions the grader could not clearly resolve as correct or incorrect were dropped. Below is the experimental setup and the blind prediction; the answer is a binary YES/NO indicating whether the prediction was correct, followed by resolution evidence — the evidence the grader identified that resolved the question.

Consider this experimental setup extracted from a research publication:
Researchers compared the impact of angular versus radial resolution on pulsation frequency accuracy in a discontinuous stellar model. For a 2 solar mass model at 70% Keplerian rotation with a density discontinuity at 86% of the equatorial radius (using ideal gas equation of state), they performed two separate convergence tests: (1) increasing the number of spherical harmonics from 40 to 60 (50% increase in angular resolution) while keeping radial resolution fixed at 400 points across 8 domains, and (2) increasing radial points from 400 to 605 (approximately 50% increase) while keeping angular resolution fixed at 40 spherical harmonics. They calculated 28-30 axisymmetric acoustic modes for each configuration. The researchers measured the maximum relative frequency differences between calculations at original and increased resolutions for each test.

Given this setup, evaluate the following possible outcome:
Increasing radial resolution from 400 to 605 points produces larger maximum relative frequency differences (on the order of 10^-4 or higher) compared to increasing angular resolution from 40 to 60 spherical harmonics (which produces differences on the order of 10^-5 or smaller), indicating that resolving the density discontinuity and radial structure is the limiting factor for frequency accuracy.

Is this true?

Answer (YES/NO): NO